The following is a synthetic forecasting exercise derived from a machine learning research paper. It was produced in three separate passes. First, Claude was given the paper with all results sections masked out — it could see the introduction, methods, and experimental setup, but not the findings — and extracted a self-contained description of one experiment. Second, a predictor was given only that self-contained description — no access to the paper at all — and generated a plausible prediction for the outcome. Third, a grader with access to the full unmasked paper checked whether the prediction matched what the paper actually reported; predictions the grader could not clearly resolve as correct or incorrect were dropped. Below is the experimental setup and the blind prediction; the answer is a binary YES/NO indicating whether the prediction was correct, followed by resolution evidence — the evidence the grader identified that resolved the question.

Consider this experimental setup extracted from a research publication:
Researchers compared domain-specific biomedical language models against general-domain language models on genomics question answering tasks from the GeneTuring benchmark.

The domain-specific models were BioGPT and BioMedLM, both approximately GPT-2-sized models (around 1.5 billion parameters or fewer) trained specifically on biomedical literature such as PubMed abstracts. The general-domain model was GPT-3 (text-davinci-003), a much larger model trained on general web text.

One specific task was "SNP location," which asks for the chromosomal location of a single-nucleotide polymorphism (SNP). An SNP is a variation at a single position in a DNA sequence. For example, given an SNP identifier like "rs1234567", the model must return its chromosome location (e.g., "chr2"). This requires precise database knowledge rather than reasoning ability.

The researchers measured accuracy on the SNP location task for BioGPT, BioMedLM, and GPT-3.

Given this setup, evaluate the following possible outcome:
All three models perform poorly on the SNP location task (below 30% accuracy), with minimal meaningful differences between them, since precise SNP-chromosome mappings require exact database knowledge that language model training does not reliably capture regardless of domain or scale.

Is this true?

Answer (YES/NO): YES